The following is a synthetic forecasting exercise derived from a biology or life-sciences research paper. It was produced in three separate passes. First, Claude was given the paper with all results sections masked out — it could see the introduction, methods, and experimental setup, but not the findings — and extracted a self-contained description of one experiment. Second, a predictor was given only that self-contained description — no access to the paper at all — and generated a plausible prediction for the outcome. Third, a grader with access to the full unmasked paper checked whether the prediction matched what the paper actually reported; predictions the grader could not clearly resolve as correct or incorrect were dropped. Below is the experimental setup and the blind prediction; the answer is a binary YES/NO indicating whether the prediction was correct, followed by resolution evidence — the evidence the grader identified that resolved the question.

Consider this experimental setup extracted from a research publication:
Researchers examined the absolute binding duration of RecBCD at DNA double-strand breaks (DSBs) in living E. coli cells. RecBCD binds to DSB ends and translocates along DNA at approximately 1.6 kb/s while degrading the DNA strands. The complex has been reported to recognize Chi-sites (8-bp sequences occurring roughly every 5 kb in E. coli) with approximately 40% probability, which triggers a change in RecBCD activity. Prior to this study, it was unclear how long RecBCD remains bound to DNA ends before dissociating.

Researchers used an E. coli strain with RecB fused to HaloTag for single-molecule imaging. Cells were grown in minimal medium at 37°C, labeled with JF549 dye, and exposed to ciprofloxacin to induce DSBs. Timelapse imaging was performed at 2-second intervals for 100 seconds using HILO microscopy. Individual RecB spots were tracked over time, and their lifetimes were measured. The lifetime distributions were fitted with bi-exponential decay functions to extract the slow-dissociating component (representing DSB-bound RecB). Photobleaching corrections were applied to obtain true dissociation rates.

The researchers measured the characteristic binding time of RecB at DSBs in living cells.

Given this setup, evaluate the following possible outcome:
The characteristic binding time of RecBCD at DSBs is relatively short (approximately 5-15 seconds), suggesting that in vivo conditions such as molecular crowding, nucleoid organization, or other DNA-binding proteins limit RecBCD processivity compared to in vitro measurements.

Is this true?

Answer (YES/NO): YES